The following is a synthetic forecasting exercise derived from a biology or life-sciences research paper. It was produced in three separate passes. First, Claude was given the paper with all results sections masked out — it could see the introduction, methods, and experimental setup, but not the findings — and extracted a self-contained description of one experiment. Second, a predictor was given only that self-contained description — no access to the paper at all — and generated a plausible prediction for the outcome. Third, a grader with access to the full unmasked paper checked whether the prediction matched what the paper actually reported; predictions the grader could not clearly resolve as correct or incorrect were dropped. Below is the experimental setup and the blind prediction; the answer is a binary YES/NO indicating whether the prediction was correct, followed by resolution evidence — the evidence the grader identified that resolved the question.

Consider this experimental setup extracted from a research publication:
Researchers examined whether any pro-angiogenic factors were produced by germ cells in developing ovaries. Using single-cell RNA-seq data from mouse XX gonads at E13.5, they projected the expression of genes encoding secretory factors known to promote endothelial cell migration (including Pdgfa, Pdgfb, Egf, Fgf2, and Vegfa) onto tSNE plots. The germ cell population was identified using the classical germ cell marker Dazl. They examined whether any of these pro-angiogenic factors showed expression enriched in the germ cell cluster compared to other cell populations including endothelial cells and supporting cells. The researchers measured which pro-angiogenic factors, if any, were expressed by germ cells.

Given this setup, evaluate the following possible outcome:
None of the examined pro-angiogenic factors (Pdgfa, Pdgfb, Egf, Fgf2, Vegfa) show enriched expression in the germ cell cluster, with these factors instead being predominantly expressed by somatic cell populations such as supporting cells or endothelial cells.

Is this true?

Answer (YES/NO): NO